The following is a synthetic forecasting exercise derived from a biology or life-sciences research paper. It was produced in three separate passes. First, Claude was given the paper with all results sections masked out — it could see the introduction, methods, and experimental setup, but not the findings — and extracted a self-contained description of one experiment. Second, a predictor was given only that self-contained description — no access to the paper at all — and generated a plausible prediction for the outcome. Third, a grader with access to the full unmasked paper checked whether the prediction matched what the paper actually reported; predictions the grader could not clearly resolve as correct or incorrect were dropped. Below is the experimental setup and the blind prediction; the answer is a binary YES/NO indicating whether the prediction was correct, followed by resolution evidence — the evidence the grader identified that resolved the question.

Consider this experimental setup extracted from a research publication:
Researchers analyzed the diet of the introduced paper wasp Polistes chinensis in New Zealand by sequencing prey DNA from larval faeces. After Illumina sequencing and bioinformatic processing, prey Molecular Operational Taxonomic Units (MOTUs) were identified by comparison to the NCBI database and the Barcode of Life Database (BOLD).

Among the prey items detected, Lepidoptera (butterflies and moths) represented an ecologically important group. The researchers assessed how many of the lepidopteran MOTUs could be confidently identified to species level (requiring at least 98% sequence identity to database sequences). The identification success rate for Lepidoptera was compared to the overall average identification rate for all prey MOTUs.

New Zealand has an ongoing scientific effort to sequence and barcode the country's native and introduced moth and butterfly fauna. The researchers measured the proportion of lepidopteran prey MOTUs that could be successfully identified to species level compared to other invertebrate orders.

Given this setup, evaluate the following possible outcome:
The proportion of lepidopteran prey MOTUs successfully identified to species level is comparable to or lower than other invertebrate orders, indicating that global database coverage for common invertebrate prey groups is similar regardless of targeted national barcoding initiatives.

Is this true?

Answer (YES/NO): NO